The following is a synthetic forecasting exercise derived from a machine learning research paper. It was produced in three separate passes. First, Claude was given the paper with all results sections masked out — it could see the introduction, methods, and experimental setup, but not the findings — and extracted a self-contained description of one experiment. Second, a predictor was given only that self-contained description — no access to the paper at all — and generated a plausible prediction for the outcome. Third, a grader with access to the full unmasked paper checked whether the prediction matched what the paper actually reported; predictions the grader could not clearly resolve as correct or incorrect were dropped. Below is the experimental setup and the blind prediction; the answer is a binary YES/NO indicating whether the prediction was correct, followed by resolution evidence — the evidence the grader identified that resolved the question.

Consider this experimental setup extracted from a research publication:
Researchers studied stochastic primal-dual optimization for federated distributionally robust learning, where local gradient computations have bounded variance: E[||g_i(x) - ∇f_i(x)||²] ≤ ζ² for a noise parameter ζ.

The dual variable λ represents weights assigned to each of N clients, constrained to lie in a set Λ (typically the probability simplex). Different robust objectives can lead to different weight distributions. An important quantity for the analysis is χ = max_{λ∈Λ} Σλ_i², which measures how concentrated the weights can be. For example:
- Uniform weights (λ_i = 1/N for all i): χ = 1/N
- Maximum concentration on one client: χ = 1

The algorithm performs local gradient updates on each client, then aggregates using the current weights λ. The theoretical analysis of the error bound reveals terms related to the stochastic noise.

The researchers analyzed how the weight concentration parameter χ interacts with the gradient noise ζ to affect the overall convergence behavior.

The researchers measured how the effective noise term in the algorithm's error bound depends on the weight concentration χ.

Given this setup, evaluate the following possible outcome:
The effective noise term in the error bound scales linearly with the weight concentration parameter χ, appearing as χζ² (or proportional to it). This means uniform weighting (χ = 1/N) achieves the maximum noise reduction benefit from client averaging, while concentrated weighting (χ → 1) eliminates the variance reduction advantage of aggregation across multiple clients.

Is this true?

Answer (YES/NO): YES